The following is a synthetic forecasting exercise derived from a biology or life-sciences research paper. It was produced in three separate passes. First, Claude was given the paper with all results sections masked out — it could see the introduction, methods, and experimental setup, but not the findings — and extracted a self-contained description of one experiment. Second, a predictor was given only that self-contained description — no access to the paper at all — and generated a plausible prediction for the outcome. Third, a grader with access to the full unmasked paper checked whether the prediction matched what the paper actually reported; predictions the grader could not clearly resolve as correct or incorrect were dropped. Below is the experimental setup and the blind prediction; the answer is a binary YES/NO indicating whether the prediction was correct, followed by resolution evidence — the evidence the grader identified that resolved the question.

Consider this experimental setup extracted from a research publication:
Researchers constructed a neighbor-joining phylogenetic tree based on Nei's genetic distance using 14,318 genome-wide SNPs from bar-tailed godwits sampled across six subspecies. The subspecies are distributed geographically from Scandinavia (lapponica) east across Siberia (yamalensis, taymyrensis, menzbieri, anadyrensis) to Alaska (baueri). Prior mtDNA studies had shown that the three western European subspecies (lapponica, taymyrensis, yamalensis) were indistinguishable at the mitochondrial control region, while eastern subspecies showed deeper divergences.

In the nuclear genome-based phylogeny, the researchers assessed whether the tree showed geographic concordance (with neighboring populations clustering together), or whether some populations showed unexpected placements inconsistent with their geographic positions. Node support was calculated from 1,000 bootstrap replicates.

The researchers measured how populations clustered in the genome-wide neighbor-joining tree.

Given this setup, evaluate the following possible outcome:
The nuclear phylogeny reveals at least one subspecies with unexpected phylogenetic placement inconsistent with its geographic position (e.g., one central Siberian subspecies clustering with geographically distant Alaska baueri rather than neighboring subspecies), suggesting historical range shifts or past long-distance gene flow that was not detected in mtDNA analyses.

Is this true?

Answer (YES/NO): NO